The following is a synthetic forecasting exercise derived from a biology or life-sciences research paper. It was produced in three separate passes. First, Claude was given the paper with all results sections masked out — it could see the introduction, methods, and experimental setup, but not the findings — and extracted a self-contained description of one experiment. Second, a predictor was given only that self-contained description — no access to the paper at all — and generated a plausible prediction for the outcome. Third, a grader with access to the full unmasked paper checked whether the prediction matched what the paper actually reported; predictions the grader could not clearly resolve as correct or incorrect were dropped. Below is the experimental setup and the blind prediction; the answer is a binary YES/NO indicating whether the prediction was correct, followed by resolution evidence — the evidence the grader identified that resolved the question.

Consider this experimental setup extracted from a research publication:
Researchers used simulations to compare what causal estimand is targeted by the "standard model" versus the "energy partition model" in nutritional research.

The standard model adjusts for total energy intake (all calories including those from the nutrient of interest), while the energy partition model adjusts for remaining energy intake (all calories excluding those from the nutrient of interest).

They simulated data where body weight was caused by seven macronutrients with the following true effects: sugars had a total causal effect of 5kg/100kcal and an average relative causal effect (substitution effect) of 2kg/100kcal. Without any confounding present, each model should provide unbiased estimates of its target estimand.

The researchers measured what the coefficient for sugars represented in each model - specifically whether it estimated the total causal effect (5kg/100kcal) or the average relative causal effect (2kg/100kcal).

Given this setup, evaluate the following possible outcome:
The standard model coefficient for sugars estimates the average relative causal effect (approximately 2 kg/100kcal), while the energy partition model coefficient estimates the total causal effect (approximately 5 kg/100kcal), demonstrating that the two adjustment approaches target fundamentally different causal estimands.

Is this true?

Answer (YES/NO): YES